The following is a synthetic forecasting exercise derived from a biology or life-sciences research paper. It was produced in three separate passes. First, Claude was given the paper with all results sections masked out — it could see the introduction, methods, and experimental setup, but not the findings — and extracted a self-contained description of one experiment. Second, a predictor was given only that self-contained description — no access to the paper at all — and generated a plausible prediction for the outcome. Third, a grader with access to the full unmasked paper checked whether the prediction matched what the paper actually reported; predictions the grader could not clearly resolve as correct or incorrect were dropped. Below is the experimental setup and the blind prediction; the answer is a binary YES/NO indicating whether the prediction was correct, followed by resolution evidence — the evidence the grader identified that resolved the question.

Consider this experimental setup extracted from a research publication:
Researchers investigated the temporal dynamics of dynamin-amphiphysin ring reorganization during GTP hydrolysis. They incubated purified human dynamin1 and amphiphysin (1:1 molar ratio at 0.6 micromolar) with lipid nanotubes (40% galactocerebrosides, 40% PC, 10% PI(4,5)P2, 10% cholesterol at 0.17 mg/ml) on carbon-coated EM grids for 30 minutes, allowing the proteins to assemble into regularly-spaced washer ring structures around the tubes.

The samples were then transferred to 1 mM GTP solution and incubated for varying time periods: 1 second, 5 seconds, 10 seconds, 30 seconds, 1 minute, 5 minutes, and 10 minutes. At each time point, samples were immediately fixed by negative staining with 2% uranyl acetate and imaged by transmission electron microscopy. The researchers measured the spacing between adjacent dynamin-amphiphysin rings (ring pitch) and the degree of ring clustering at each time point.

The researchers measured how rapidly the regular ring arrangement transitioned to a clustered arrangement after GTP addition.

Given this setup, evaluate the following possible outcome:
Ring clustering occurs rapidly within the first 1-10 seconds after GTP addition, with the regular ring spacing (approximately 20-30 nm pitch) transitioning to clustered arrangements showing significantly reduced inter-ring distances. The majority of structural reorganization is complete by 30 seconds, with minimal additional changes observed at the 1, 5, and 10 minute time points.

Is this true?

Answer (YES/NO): NO